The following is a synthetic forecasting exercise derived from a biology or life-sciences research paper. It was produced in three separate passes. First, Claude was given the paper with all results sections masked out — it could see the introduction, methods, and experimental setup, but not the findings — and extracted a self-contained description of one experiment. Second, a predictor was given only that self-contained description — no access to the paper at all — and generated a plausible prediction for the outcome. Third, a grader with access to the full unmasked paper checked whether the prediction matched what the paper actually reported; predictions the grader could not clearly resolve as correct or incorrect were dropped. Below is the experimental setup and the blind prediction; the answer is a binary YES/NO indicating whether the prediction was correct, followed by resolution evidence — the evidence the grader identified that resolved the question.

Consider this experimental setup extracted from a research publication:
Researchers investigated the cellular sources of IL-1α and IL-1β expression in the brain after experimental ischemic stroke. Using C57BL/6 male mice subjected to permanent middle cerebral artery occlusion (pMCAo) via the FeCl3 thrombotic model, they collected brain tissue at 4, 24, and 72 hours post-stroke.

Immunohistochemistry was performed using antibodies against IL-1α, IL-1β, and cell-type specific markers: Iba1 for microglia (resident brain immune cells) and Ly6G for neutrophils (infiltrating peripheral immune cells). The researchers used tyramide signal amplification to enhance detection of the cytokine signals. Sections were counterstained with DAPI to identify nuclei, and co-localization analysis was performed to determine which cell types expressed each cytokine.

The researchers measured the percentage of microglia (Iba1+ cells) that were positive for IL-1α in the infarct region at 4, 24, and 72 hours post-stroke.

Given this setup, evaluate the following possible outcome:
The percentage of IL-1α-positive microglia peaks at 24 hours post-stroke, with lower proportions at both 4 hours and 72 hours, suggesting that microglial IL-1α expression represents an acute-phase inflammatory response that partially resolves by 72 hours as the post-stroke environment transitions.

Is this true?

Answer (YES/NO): NO